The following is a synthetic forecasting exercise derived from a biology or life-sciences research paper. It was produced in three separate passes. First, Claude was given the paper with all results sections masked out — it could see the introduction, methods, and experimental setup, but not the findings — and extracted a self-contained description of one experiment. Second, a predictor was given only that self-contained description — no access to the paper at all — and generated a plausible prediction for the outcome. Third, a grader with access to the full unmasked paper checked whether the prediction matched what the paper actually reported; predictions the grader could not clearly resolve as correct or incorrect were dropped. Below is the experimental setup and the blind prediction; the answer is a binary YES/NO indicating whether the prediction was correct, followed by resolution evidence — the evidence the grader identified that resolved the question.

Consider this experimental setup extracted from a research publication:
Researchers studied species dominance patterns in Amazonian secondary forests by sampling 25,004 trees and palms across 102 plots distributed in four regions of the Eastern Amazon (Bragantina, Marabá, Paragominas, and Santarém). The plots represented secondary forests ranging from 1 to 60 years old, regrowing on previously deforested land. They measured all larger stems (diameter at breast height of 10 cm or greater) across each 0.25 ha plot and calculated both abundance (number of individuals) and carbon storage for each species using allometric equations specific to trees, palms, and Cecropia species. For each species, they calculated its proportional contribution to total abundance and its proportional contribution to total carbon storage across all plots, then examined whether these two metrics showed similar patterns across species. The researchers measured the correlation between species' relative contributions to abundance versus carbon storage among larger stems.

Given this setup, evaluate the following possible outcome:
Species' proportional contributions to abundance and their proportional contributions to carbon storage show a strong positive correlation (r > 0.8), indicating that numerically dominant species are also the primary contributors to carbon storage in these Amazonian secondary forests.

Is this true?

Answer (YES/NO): YES